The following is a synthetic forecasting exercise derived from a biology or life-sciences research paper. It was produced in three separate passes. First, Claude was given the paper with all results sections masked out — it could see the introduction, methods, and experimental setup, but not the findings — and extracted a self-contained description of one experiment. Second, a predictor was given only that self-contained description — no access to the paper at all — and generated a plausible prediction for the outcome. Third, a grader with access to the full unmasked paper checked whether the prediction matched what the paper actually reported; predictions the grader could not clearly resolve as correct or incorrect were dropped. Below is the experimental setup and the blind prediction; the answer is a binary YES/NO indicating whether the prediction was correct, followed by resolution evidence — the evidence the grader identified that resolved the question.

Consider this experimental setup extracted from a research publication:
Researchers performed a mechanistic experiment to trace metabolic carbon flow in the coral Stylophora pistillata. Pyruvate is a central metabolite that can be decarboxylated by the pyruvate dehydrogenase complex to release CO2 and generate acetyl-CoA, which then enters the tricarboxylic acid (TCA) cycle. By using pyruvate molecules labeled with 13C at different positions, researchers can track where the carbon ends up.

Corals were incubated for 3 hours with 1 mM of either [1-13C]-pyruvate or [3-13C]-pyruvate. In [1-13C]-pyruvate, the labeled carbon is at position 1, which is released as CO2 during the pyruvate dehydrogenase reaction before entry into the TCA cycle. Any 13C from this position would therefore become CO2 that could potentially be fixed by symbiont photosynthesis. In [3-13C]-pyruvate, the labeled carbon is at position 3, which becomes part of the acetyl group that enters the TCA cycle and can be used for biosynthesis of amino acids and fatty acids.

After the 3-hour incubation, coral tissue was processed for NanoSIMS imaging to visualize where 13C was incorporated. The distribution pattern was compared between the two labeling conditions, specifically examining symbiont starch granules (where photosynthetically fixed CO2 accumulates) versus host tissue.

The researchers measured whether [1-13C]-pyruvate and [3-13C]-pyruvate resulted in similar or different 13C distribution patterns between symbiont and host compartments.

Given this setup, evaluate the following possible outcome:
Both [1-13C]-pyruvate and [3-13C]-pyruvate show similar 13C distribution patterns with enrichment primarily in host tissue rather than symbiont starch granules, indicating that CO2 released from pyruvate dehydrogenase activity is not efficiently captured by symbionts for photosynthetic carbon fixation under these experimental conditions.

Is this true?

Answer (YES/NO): NO